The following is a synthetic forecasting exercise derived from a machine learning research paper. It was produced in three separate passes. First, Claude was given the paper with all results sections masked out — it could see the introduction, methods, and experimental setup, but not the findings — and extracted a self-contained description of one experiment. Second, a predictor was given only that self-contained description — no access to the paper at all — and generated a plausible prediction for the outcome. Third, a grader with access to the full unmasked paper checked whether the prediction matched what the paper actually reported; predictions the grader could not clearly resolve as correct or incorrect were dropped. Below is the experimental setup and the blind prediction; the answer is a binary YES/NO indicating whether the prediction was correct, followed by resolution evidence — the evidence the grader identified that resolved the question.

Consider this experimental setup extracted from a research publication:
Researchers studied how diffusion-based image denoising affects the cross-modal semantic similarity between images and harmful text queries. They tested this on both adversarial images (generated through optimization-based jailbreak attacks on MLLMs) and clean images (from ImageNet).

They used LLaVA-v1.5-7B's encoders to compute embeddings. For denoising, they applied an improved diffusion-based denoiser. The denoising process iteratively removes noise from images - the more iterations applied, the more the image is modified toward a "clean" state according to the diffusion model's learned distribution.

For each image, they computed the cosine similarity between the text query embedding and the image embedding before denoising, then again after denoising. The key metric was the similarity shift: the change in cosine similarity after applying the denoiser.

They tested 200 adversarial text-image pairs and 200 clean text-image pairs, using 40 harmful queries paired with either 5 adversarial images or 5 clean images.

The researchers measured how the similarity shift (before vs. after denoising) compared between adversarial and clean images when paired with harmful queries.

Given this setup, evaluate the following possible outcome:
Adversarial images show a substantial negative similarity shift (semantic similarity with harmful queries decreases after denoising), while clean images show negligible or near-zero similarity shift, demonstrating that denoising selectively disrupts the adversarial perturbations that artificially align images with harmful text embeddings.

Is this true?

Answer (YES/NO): YES